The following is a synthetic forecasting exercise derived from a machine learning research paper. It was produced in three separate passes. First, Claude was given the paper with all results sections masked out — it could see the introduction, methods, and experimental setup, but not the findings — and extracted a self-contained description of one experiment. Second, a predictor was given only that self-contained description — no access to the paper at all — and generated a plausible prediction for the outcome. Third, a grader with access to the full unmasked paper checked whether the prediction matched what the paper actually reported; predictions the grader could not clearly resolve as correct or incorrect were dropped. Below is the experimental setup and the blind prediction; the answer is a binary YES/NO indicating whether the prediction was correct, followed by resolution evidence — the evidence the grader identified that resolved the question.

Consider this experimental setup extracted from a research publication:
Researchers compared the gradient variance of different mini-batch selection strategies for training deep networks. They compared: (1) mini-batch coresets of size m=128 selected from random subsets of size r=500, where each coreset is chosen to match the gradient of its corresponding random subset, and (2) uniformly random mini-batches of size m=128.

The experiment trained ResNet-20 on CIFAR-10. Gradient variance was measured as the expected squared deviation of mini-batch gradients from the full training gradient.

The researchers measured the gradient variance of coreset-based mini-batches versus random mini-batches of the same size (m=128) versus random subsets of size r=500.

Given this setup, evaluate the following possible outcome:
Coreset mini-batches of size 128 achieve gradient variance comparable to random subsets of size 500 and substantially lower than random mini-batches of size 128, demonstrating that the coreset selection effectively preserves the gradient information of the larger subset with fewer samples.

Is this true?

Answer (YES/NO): YES